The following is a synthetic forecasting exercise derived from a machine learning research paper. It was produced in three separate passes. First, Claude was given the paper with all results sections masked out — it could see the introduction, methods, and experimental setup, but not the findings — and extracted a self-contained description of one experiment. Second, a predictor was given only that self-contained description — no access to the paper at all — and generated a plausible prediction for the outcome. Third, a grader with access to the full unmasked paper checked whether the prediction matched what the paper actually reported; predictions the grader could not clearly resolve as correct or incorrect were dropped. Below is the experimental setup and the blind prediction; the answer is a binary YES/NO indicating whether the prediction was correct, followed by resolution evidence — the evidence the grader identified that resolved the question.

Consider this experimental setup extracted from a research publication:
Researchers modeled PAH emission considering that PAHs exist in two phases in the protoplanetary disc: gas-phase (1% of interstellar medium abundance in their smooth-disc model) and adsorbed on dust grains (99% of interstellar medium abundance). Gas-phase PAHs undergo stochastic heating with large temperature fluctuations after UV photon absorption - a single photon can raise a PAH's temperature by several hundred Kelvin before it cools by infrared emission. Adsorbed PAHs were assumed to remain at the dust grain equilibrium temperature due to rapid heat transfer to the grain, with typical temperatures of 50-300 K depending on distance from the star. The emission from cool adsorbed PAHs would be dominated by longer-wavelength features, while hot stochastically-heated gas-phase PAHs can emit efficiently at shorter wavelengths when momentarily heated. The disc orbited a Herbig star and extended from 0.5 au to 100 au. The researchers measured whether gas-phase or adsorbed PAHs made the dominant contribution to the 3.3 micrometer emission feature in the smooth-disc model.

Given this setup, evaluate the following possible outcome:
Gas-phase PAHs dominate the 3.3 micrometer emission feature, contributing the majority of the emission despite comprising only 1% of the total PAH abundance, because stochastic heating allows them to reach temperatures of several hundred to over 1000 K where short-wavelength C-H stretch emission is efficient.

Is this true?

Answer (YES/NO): YES